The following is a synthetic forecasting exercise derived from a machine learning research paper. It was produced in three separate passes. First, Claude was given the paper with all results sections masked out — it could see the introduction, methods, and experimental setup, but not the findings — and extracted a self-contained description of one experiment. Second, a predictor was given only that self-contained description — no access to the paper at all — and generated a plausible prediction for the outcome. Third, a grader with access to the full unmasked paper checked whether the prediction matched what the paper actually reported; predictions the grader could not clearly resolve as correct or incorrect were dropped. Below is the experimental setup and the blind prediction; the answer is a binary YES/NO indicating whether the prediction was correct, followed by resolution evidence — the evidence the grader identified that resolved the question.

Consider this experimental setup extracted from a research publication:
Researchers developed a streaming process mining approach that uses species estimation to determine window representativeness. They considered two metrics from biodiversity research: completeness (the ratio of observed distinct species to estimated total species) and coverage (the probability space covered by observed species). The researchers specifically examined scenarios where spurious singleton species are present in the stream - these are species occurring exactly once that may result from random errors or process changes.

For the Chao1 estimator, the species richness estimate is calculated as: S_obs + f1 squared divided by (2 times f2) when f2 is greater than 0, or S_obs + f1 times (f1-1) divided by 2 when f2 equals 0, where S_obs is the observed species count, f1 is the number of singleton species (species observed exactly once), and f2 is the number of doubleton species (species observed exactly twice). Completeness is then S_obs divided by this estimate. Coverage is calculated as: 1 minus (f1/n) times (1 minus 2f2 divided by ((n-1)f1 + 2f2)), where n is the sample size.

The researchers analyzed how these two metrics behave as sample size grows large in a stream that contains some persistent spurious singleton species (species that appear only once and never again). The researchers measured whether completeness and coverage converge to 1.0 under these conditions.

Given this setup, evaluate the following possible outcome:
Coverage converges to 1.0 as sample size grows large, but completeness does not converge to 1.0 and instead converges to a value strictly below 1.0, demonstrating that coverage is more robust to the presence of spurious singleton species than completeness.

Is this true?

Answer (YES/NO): YES